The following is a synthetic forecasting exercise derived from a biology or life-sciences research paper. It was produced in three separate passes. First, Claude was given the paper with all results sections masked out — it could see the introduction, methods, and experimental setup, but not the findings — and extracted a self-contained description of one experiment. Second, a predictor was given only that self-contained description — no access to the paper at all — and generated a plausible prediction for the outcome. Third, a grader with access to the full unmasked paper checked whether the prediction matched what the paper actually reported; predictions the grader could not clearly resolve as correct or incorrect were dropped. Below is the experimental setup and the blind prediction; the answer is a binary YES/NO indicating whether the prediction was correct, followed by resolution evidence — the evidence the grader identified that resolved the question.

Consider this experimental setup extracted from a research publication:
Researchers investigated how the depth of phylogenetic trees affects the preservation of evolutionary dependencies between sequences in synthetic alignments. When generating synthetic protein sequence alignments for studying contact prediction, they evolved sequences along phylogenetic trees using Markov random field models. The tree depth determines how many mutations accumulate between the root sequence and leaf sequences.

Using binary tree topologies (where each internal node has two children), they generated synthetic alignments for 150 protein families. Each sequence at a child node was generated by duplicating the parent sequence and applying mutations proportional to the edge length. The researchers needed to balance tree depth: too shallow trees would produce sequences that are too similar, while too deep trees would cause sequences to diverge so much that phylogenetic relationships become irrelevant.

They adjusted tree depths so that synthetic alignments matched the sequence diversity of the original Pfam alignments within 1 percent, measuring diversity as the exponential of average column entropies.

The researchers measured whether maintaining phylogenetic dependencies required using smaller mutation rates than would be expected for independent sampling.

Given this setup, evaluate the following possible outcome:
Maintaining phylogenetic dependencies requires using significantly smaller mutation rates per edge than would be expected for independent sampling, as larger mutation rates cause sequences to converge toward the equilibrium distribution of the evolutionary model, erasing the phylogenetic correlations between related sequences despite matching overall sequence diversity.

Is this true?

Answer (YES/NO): NO